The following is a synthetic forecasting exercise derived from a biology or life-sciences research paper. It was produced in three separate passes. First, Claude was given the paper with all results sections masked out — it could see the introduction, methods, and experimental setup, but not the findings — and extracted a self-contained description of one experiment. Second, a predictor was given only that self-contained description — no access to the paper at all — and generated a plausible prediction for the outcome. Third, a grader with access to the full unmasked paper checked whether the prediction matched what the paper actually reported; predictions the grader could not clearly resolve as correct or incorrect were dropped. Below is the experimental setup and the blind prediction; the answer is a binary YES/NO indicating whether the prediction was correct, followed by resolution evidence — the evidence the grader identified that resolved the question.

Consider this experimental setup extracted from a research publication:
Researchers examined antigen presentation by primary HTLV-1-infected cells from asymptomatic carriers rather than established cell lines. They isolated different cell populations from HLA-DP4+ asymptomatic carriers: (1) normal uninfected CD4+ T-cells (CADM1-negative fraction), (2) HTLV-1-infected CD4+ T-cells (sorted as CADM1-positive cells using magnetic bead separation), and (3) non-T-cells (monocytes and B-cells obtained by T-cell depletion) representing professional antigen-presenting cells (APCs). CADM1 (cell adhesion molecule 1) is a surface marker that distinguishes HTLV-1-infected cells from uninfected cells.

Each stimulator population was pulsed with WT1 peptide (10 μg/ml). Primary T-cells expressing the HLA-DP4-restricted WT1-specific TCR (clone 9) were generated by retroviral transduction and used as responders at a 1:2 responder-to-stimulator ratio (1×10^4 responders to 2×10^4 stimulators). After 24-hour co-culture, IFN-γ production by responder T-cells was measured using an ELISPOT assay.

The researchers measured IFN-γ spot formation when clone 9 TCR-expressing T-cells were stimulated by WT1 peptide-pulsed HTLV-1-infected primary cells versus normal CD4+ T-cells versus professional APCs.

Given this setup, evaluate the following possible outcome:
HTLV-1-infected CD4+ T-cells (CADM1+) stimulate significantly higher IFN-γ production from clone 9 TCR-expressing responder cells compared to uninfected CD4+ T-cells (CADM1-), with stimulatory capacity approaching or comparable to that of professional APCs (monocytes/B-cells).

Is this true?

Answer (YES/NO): NO